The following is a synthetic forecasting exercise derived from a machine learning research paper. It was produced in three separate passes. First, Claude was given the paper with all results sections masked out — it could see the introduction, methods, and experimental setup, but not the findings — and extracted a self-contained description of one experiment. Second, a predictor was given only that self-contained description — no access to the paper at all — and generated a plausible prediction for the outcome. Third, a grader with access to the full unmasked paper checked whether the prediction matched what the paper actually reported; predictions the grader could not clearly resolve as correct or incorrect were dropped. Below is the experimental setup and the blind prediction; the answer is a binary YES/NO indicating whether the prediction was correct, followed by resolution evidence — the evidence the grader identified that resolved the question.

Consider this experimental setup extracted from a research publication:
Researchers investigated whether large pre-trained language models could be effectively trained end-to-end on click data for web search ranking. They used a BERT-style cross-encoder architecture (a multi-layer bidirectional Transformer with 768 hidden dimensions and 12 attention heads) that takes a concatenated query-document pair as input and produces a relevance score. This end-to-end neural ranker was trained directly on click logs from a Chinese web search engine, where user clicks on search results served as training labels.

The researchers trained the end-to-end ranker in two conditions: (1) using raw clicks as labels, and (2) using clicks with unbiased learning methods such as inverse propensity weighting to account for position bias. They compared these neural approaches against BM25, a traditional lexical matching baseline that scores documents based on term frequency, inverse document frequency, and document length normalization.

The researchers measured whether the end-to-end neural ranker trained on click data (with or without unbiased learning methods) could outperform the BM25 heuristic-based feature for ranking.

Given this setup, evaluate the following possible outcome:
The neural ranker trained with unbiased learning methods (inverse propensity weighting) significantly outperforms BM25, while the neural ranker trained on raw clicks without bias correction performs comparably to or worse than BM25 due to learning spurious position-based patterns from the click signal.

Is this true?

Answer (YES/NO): NO